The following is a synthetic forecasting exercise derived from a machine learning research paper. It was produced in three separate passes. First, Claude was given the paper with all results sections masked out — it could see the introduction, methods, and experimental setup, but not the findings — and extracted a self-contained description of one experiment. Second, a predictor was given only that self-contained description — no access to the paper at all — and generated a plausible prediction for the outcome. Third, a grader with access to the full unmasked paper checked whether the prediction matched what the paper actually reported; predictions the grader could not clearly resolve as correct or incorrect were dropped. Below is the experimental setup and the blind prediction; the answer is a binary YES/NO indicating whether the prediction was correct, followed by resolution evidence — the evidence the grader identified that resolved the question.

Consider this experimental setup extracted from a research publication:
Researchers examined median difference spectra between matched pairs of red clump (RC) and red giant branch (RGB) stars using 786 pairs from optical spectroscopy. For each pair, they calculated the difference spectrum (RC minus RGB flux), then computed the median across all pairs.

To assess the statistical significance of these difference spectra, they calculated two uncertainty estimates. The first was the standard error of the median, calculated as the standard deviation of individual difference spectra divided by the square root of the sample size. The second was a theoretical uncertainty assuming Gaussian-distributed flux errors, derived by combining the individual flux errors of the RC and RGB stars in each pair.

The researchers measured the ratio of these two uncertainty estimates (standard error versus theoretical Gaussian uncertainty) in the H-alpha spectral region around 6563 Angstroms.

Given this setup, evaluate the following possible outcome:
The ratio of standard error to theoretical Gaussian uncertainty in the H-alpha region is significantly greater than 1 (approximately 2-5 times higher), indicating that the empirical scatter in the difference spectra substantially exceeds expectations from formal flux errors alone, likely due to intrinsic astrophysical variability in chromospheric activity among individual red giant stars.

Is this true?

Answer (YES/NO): NO